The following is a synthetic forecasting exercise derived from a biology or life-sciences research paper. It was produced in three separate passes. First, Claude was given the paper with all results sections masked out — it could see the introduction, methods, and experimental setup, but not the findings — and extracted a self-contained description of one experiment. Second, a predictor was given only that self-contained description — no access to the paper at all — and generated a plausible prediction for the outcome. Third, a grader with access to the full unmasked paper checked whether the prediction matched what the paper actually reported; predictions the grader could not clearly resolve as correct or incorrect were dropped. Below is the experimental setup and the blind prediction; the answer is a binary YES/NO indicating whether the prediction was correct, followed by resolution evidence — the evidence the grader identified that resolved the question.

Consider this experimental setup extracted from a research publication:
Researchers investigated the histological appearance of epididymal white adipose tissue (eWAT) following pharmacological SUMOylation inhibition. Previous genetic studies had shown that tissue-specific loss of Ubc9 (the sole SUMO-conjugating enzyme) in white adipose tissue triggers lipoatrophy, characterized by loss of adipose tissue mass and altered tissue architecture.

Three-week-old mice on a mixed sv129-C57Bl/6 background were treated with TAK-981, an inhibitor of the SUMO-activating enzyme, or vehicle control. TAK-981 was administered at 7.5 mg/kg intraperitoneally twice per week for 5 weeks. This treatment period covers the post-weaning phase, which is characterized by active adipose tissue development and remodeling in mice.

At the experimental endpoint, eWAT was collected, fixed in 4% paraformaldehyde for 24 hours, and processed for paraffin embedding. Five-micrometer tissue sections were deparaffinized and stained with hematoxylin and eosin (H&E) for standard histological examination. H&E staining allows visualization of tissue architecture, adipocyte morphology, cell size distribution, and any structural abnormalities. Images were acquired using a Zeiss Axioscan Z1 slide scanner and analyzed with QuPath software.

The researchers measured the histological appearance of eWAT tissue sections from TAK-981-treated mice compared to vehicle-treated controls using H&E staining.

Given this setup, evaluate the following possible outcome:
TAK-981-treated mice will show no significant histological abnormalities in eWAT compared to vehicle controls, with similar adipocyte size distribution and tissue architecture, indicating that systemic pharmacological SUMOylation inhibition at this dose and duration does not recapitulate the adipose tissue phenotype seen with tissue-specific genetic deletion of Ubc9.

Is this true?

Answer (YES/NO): NO